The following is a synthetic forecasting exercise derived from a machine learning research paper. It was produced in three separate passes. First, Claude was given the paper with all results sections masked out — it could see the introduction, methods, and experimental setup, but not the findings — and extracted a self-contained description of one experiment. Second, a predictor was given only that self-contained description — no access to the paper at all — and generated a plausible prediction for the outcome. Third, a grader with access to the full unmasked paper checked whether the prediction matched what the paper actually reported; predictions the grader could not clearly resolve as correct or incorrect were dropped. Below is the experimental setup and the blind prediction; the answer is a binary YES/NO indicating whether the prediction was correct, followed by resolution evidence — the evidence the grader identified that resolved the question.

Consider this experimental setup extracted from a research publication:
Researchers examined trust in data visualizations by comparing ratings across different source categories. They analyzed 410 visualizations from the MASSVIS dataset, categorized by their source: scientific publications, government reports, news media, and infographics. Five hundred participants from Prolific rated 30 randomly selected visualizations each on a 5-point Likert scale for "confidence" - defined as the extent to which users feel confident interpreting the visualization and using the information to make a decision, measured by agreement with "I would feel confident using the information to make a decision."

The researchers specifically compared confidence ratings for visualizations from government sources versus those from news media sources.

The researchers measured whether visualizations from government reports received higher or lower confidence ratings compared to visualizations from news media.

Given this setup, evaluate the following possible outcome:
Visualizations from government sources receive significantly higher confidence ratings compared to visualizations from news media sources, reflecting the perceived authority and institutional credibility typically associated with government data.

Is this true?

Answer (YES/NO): NO